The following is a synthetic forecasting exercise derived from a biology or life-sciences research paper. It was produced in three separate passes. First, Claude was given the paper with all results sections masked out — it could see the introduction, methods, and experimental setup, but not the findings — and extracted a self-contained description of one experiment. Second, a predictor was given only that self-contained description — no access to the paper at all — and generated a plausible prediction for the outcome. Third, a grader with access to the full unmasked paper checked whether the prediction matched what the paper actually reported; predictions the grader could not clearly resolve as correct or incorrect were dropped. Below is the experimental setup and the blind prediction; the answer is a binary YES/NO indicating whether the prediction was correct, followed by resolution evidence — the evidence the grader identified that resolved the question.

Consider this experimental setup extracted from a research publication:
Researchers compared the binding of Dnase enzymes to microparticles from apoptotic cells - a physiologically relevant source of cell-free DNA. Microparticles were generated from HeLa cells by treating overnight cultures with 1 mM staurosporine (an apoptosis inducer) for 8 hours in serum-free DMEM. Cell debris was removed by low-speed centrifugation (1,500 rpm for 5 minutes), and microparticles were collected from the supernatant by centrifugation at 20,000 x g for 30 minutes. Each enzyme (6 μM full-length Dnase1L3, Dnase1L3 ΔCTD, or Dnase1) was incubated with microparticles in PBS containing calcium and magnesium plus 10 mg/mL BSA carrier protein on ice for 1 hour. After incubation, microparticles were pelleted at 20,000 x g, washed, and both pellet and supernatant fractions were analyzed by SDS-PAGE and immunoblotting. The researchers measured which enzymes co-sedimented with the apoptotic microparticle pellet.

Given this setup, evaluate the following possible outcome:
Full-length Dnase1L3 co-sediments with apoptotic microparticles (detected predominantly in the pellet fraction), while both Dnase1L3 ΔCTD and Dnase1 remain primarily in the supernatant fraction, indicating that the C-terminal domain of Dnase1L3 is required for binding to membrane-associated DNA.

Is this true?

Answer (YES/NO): NO